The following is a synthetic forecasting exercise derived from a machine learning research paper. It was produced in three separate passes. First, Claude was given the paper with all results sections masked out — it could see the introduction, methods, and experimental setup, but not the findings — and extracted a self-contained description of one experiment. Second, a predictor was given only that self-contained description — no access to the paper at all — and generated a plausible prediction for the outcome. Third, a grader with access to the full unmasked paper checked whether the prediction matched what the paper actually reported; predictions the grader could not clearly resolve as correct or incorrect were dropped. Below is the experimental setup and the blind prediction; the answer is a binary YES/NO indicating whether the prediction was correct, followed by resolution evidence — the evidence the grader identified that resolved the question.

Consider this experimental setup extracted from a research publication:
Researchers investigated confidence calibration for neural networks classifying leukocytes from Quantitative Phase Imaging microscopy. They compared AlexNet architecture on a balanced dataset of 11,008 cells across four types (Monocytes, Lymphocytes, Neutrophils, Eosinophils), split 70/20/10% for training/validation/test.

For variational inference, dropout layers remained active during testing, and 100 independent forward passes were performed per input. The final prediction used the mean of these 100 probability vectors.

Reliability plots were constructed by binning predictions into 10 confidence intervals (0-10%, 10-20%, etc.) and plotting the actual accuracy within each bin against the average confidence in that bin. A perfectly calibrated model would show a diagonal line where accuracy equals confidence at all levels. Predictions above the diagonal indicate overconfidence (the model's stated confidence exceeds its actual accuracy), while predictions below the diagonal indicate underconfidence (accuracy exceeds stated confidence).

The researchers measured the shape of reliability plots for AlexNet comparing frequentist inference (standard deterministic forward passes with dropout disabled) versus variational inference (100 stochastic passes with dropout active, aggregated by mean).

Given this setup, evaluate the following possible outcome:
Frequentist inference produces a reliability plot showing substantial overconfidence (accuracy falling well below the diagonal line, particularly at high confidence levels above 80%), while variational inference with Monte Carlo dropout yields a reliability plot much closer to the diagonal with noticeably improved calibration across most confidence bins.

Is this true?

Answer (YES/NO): NO